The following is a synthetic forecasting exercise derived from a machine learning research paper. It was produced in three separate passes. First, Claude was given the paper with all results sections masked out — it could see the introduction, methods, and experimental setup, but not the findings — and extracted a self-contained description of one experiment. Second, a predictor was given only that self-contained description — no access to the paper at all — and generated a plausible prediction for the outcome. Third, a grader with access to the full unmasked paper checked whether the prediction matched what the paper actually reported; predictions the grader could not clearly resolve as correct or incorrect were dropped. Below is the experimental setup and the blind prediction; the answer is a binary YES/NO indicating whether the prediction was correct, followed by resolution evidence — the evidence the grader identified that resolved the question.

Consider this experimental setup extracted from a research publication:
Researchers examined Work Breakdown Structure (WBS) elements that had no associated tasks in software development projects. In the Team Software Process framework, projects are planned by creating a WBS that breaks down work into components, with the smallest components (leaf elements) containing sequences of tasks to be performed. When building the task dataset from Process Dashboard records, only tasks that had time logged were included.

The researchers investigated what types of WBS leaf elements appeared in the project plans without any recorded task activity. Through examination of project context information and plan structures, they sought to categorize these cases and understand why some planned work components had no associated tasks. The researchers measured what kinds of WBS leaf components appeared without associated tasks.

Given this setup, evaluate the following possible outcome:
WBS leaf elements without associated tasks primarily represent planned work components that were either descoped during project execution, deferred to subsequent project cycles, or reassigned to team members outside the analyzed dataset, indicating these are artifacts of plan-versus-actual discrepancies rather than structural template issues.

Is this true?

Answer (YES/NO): NO